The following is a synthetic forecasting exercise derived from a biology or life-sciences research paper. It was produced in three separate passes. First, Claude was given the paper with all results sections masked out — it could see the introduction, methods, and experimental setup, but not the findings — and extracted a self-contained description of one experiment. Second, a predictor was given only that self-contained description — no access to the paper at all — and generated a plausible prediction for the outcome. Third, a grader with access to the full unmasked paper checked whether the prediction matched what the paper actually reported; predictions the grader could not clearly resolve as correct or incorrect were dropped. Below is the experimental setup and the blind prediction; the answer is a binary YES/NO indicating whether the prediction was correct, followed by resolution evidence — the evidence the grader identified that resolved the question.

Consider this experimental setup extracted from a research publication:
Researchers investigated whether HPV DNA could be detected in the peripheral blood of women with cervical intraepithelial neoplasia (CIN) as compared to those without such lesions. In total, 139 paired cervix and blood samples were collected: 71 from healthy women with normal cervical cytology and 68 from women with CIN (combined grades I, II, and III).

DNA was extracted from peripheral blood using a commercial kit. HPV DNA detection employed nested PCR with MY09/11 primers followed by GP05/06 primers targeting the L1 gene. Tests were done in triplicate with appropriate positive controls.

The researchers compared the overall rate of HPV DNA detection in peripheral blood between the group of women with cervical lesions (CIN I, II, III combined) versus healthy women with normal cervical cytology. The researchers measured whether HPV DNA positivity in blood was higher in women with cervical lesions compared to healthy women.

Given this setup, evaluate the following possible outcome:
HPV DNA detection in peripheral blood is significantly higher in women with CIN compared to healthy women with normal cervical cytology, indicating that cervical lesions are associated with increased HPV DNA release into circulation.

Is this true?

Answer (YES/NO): NO